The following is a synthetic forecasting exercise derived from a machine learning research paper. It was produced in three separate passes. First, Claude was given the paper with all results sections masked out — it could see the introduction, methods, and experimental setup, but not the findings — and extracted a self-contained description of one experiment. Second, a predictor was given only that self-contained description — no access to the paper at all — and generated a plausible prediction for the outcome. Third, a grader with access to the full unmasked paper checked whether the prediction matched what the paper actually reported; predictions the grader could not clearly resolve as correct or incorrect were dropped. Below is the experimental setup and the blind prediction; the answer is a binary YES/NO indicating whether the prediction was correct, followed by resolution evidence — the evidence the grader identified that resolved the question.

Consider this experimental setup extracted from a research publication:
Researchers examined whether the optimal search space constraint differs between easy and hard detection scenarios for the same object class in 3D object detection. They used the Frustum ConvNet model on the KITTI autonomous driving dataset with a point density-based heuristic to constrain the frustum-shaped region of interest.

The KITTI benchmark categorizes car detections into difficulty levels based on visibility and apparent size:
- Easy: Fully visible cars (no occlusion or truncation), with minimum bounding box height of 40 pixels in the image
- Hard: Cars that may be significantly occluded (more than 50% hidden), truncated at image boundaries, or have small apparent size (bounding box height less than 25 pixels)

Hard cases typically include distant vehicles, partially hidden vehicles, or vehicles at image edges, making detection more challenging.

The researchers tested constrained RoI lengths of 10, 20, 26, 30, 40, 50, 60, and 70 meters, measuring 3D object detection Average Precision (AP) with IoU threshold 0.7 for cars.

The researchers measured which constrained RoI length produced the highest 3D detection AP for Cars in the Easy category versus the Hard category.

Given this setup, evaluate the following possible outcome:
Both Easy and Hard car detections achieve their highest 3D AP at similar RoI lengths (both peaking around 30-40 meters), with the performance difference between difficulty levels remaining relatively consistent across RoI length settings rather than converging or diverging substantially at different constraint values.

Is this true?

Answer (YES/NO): NO